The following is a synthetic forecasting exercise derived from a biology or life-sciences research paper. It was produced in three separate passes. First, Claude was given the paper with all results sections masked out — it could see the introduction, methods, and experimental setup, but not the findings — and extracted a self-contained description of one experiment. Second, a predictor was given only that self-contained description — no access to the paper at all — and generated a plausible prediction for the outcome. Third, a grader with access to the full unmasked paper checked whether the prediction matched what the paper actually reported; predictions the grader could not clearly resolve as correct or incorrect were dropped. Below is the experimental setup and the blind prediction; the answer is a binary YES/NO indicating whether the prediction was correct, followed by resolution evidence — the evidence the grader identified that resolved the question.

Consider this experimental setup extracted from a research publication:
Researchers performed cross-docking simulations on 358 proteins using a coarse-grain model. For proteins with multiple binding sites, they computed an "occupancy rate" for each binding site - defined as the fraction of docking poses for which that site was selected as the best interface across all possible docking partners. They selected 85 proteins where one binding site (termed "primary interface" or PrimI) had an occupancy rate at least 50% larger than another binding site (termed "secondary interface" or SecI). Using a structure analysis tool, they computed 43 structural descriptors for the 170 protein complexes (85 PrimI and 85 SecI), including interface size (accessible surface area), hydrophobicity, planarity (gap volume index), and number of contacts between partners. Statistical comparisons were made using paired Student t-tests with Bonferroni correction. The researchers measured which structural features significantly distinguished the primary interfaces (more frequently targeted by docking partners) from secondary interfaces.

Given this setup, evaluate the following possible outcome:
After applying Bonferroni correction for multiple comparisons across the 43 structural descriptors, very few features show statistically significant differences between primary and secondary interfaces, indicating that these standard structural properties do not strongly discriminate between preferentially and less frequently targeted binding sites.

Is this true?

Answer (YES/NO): NO